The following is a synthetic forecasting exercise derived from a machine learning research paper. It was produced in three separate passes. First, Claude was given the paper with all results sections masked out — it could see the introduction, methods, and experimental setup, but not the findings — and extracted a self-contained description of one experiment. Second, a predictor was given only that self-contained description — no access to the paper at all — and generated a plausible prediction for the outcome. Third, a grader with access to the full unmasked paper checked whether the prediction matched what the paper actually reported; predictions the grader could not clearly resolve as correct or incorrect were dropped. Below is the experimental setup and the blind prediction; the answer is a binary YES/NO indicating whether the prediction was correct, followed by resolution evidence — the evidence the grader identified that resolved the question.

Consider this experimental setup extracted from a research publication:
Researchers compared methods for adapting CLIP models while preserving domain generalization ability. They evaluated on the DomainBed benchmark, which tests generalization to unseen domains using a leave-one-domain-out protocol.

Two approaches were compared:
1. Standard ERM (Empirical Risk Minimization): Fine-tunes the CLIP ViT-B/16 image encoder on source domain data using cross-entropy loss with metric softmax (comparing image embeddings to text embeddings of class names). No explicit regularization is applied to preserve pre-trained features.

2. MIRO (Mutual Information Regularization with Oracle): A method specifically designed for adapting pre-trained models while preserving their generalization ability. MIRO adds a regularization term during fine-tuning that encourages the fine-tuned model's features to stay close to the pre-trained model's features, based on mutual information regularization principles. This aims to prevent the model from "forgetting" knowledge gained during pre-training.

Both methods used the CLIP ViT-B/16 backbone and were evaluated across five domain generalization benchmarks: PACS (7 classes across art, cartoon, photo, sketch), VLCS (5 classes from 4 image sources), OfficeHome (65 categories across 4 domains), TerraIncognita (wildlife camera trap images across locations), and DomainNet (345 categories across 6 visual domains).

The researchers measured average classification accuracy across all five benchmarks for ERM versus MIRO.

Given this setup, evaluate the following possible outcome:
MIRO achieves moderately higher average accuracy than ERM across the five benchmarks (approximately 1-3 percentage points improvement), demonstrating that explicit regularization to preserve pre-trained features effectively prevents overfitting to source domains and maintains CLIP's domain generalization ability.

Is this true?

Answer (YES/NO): NO